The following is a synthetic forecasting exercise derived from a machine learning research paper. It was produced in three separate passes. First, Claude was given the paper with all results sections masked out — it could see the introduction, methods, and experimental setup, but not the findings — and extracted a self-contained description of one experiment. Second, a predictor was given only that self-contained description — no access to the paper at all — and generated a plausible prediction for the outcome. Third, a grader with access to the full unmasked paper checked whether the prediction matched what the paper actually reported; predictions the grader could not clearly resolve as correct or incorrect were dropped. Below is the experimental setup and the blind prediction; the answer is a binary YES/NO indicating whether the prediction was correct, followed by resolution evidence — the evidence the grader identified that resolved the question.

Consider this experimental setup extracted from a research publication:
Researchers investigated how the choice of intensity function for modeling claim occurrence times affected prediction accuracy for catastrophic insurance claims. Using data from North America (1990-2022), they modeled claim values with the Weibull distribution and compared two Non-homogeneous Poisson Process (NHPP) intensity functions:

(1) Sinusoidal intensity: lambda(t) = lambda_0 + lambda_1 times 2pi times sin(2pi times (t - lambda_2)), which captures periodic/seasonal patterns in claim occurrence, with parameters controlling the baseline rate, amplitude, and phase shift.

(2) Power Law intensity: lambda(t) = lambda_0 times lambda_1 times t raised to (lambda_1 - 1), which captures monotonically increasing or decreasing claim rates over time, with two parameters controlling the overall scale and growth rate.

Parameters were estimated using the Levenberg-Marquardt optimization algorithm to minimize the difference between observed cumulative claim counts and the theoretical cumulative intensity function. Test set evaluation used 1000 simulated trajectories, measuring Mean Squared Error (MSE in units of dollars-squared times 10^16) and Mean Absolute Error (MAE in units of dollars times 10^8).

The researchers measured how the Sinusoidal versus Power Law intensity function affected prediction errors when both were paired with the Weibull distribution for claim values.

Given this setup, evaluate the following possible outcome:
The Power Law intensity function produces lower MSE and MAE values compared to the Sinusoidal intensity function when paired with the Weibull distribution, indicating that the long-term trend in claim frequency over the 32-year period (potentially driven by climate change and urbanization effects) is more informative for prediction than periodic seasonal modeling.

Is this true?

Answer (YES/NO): YES